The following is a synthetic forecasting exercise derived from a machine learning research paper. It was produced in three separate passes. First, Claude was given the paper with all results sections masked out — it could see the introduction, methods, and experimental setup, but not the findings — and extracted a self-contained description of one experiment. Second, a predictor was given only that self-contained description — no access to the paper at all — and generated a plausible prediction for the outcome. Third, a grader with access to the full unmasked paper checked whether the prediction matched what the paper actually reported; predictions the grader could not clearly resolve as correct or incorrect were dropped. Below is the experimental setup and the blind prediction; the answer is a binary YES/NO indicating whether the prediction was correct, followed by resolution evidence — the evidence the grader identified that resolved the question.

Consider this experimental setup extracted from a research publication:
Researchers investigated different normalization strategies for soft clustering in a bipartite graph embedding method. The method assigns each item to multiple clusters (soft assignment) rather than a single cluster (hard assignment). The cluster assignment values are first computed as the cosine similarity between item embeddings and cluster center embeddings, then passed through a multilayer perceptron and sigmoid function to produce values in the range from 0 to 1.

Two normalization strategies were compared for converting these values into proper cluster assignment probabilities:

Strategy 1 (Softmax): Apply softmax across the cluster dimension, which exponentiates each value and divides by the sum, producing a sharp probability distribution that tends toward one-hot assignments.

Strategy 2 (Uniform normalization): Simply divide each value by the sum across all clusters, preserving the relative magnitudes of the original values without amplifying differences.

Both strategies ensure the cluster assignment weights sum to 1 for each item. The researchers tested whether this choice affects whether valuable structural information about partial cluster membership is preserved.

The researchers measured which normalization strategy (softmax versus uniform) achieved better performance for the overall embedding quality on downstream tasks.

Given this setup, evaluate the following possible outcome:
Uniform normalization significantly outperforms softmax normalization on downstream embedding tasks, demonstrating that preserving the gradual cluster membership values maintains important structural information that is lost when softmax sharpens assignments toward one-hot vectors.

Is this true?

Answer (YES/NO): YES